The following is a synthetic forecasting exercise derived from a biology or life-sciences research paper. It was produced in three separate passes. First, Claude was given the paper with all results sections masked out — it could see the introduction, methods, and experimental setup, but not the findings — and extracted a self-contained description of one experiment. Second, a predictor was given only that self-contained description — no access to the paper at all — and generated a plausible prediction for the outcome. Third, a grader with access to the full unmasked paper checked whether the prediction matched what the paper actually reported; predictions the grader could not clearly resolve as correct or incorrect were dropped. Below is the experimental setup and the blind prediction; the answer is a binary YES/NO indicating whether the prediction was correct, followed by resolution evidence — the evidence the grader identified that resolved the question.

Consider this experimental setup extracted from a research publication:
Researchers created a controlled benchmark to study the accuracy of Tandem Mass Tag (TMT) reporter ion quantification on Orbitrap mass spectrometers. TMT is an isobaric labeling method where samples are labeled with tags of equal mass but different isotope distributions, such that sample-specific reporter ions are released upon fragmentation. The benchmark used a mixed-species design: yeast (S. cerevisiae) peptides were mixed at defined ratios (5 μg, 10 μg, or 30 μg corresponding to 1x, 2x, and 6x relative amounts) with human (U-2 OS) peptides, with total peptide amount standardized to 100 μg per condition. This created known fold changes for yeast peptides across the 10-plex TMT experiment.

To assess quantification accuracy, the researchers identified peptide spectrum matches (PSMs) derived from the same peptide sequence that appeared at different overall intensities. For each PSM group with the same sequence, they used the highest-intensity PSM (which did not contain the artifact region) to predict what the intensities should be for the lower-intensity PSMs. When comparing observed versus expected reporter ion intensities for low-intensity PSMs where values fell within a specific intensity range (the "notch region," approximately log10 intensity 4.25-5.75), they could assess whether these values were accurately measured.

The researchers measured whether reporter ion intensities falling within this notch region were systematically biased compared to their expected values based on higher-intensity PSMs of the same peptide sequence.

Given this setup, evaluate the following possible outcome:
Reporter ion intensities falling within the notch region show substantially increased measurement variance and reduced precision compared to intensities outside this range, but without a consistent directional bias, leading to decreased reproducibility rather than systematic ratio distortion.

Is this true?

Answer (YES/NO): NO